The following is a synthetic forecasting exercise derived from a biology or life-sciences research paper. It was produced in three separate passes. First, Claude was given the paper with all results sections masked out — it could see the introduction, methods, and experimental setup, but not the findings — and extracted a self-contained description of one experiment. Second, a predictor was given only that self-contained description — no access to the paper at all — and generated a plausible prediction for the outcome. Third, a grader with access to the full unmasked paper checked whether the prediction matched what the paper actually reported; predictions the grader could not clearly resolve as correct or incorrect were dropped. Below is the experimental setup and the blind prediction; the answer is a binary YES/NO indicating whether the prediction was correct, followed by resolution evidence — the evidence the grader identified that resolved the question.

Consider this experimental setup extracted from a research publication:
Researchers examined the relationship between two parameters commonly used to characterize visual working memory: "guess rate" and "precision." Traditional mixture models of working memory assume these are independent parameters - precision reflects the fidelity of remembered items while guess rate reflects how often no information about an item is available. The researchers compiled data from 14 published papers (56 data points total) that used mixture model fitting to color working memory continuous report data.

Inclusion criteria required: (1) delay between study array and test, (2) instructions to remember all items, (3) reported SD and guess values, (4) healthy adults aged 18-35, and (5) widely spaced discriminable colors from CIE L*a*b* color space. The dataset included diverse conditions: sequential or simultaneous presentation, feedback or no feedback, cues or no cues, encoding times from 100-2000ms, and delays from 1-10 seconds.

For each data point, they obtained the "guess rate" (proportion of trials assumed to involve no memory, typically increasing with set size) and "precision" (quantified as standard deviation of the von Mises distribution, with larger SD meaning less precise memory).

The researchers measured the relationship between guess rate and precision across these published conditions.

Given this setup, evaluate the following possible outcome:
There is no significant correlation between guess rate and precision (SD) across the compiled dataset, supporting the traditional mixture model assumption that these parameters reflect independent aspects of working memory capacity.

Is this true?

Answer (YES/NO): NO